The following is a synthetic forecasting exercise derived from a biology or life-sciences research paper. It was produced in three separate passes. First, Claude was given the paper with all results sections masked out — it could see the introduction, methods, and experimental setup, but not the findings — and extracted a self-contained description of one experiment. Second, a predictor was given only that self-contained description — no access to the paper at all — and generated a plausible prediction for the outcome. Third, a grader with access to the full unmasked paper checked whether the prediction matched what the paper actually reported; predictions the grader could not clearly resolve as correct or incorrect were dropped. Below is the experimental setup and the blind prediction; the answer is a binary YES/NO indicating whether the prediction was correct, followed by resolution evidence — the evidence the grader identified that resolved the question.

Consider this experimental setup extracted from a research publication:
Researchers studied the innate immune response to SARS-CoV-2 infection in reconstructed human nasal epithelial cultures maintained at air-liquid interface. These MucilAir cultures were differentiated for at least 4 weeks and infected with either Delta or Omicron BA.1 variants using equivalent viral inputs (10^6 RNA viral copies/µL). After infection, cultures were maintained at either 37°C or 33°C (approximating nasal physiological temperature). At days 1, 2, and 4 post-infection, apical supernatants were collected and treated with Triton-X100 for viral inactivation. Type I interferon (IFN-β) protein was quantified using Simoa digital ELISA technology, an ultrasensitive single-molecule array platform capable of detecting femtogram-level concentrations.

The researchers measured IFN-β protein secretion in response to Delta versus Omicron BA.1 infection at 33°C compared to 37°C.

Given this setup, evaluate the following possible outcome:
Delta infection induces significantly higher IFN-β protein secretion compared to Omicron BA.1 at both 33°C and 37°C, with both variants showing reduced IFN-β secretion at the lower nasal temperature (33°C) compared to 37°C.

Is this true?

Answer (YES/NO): YES